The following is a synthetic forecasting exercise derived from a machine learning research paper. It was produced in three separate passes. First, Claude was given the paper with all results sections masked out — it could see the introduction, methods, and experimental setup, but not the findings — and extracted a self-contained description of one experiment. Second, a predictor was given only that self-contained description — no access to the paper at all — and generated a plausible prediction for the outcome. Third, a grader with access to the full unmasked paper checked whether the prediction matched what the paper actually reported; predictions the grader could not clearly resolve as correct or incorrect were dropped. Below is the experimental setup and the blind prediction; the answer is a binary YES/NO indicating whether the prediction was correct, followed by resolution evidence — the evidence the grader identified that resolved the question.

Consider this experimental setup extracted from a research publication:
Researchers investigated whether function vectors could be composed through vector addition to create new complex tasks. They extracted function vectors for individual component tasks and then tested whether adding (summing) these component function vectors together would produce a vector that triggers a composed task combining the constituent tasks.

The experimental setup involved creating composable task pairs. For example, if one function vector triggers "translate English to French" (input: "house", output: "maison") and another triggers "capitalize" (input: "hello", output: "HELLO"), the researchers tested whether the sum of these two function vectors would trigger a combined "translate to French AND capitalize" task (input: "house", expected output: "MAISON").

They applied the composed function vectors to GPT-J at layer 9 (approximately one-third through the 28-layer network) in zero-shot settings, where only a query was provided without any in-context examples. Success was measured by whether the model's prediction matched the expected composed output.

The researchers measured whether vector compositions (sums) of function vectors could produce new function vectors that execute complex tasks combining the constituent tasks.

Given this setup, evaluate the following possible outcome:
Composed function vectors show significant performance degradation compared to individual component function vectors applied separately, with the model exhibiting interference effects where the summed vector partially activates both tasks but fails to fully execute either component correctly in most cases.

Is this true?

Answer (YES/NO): NO